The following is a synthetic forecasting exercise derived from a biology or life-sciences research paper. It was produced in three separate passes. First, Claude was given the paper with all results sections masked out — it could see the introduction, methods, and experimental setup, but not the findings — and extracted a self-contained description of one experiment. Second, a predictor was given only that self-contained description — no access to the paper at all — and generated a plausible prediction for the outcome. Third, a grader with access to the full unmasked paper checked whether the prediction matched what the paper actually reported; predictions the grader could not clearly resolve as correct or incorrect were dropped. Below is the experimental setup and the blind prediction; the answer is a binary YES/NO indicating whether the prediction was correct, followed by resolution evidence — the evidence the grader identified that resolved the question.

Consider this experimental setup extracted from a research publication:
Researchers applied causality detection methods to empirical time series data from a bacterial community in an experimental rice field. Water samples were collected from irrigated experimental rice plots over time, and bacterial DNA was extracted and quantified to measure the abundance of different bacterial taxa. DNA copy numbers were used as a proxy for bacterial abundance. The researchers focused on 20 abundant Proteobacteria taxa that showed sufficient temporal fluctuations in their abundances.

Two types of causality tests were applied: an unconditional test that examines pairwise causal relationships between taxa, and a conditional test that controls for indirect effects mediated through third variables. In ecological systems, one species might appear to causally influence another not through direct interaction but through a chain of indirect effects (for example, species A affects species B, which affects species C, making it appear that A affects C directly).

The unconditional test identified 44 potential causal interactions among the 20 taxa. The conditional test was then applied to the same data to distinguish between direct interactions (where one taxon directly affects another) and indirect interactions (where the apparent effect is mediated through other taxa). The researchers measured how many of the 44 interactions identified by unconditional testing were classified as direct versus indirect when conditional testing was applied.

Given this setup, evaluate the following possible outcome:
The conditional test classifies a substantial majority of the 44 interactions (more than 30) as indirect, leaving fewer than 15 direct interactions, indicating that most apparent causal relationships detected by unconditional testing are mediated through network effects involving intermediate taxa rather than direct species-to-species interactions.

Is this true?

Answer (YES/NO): NO